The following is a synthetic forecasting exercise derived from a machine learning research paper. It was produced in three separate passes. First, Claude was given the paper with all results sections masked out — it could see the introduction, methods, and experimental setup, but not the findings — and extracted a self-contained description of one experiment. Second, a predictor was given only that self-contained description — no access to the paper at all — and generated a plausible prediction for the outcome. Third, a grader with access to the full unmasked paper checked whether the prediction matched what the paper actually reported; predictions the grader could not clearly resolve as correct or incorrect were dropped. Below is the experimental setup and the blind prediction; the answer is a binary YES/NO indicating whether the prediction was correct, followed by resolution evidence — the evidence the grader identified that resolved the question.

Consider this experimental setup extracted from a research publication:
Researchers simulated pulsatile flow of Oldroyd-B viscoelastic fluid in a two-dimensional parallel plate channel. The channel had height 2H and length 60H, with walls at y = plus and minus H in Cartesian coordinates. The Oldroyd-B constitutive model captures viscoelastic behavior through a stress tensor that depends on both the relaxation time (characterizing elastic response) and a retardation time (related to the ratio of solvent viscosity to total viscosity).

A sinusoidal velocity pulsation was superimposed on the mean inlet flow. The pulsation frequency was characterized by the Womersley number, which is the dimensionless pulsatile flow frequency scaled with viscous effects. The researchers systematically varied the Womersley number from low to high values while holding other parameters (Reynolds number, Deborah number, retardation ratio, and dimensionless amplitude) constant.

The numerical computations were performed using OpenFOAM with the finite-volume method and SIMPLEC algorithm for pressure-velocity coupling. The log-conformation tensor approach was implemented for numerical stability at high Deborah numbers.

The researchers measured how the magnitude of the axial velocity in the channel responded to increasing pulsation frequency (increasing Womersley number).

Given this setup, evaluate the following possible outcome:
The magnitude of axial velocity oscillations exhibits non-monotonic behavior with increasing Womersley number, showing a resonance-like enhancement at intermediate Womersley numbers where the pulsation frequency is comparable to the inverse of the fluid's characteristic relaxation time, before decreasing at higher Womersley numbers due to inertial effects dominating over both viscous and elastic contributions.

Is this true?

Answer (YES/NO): NO